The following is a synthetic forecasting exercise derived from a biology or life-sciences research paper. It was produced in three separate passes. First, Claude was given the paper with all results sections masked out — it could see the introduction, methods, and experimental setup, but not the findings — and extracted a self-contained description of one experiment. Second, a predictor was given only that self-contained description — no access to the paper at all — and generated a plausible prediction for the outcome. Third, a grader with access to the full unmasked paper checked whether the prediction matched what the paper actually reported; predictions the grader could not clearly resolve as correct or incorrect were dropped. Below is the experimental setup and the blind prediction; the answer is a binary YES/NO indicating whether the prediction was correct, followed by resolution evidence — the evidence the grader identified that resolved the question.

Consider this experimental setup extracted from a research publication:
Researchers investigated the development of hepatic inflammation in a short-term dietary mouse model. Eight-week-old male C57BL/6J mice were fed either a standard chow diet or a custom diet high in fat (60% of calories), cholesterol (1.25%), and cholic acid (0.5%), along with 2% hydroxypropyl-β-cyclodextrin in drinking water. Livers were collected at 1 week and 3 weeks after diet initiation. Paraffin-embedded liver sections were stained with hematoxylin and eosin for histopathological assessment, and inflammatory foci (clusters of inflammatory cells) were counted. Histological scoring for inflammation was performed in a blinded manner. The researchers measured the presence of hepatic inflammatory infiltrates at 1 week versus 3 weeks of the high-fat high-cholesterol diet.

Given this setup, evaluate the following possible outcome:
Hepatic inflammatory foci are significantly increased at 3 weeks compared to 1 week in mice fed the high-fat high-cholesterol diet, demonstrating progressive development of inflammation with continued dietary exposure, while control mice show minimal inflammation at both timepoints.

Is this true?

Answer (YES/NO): YES